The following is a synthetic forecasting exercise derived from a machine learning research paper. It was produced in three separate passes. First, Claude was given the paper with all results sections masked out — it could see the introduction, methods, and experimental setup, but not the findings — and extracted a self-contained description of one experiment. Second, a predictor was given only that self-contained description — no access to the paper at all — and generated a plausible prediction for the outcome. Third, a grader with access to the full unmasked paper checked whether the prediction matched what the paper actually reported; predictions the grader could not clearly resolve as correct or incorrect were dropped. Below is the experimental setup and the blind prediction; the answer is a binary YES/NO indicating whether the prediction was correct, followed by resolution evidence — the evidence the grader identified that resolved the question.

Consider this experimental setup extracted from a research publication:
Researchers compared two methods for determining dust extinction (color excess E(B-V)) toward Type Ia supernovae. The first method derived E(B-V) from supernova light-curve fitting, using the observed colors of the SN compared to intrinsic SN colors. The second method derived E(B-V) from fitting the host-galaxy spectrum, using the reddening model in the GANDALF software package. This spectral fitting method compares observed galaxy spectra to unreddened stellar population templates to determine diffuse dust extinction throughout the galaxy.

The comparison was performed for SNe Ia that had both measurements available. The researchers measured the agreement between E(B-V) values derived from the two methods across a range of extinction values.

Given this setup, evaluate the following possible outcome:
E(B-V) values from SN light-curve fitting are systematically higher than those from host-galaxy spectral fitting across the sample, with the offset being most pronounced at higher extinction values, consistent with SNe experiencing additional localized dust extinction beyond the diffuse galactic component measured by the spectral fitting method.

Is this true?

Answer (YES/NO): NO